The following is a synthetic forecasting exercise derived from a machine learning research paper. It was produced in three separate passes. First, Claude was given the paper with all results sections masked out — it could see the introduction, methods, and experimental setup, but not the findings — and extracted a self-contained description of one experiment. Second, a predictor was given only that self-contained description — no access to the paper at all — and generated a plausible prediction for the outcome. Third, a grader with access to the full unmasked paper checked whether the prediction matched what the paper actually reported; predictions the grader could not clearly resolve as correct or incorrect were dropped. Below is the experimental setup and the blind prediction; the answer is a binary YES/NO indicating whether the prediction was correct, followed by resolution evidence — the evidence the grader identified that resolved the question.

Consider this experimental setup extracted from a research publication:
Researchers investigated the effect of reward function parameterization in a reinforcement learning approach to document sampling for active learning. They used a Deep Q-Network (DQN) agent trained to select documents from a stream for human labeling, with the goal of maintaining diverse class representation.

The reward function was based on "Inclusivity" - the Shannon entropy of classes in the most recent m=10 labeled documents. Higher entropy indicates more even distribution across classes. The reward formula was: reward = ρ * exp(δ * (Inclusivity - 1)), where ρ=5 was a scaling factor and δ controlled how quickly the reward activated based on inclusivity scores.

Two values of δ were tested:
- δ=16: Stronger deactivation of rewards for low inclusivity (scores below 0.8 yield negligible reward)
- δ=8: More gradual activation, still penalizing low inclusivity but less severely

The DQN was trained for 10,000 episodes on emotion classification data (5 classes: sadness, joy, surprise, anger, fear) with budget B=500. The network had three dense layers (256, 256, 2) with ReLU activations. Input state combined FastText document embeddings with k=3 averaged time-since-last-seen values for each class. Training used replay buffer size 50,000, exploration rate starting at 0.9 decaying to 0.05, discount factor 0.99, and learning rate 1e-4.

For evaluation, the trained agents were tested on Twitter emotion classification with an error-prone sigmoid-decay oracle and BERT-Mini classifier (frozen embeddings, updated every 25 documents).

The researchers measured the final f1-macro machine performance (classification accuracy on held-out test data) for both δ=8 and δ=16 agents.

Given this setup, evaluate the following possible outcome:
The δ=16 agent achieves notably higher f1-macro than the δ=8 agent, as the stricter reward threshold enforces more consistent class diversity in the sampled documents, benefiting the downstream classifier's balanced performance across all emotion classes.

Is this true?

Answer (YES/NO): NO